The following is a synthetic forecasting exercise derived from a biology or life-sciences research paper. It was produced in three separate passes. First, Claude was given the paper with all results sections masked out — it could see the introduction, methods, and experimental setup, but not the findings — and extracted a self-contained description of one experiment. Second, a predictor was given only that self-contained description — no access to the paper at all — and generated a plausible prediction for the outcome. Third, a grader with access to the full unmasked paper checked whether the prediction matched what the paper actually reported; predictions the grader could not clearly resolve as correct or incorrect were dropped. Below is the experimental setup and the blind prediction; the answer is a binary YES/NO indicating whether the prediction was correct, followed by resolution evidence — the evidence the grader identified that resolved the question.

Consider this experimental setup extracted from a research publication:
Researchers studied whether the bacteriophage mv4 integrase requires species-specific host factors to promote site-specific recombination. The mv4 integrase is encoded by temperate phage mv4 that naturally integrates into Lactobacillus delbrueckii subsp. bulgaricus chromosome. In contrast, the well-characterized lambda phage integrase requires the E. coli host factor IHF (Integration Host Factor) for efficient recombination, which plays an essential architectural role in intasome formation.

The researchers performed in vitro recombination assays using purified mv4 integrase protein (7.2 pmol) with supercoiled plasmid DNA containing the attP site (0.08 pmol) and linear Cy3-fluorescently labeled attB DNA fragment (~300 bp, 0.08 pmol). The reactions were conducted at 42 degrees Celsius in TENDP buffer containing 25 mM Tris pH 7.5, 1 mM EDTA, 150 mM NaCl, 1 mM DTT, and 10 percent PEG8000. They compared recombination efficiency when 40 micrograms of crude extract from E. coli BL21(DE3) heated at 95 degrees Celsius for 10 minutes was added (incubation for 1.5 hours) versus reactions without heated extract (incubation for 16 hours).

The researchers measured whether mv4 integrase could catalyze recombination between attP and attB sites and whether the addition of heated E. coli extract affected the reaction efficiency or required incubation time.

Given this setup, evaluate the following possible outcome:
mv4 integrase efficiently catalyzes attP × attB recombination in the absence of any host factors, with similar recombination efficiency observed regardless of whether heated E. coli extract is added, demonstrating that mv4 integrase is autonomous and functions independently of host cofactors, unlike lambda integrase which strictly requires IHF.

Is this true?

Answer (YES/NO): NO